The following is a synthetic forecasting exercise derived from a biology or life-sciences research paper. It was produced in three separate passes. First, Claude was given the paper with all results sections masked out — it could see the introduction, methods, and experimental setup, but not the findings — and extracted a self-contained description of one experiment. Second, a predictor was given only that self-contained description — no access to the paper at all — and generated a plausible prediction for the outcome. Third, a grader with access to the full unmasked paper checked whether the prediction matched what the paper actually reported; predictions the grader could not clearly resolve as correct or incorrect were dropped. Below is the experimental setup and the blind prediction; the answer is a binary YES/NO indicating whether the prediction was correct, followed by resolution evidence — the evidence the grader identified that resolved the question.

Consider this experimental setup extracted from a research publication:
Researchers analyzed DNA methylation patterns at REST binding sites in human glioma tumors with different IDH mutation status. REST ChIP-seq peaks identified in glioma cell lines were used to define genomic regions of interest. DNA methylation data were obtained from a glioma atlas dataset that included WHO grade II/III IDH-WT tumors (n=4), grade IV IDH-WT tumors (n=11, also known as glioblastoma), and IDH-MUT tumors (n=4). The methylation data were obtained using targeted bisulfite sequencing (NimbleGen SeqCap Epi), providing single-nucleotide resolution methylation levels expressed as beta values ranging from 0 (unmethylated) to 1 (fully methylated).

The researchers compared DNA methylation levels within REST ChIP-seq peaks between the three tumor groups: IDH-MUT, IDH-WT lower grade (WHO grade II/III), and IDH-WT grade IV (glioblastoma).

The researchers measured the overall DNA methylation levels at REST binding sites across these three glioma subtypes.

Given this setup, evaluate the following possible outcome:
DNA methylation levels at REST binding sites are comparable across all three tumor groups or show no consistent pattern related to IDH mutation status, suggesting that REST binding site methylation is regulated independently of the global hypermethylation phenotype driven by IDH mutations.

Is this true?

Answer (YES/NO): NO